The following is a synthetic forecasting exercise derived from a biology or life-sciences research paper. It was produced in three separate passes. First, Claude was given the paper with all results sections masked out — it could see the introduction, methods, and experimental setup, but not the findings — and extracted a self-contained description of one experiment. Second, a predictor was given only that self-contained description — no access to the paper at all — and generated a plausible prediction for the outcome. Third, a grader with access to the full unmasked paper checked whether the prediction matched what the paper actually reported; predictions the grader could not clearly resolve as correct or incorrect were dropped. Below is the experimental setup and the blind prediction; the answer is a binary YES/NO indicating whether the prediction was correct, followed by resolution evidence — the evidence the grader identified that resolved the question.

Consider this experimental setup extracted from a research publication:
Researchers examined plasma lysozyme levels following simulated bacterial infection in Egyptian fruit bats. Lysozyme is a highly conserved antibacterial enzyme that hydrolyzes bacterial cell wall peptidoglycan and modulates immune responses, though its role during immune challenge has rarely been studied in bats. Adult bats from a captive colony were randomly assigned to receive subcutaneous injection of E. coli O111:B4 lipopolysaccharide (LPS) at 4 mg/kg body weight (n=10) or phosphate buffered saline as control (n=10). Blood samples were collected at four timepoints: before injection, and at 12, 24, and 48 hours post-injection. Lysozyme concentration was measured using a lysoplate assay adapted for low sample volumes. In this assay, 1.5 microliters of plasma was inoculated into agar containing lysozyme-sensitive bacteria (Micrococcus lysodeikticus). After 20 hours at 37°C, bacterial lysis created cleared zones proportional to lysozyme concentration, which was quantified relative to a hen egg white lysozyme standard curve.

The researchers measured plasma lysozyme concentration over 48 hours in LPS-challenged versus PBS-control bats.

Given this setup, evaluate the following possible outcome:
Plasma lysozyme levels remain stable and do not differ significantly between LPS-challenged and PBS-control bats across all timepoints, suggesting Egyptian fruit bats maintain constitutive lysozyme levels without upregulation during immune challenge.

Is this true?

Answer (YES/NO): NO